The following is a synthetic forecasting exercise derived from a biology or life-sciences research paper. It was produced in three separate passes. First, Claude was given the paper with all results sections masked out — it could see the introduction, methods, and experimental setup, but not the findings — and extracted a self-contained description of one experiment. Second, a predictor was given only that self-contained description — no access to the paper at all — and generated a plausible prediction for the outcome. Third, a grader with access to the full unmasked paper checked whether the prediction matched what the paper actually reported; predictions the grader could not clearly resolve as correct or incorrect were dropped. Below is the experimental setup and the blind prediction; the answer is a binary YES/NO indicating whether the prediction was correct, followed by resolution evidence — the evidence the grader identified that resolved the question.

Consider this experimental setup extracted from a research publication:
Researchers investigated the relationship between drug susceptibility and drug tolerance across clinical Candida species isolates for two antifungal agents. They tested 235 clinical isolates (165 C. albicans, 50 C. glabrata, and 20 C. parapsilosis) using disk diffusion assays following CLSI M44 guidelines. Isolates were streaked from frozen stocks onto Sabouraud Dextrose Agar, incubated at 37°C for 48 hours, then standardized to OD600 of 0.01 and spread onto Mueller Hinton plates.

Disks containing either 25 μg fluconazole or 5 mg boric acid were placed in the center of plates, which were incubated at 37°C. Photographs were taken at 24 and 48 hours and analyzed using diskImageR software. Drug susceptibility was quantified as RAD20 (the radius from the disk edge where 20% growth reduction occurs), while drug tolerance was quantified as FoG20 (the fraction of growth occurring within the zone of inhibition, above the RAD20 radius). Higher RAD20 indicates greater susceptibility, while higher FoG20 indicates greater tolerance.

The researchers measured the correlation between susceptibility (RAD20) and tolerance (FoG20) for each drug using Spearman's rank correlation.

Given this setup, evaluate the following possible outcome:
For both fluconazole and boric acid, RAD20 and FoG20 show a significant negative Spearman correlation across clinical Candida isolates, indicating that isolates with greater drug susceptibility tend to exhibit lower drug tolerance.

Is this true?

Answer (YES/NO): NO